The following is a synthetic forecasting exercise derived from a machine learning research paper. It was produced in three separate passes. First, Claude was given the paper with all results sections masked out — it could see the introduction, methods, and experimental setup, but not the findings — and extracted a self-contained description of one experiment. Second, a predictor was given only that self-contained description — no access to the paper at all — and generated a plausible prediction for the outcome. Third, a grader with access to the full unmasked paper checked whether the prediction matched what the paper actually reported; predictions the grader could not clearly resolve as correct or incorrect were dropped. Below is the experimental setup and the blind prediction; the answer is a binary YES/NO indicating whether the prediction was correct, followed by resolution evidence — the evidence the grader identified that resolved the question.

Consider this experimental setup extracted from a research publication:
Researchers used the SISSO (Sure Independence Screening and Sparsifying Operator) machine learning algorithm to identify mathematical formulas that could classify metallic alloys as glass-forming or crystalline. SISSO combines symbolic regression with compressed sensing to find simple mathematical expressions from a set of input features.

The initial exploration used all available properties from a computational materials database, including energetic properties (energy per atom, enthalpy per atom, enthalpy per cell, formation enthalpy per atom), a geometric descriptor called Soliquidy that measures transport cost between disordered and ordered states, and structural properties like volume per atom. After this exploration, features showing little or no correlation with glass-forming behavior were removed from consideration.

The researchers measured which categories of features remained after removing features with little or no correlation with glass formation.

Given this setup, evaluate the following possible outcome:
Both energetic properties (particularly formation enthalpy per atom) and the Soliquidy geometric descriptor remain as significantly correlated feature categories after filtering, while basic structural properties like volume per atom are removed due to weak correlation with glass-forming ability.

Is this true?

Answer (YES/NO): NO